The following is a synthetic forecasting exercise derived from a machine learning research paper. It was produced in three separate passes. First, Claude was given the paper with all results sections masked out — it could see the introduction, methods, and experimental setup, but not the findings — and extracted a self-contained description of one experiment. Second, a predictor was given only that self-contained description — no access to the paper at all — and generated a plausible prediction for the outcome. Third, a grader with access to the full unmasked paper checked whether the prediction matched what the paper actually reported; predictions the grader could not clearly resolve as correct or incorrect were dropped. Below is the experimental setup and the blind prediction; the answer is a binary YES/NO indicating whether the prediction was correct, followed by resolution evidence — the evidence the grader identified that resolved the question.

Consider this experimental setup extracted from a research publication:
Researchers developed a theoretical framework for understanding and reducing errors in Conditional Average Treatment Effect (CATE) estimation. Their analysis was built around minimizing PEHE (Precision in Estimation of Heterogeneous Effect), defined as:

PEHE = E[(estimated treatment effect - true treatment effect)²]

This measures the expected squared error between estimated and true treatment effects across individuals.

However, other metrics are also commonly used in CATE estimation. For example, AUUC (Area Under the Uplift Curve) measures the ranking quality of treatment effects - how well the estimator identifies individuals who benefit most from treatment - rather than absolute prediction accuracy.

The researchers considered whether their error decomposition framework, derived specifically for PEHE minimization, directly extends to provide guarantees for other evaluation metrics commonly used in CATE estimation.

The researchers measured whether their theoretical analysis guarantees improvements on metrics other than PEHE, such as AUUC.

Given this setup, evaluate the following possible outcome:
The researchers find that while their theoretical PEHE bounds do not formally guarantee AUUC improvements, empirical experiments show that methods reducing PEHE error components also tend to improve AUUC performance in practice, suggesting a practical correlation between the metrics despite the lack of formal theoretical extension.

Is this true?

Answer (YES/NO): NO